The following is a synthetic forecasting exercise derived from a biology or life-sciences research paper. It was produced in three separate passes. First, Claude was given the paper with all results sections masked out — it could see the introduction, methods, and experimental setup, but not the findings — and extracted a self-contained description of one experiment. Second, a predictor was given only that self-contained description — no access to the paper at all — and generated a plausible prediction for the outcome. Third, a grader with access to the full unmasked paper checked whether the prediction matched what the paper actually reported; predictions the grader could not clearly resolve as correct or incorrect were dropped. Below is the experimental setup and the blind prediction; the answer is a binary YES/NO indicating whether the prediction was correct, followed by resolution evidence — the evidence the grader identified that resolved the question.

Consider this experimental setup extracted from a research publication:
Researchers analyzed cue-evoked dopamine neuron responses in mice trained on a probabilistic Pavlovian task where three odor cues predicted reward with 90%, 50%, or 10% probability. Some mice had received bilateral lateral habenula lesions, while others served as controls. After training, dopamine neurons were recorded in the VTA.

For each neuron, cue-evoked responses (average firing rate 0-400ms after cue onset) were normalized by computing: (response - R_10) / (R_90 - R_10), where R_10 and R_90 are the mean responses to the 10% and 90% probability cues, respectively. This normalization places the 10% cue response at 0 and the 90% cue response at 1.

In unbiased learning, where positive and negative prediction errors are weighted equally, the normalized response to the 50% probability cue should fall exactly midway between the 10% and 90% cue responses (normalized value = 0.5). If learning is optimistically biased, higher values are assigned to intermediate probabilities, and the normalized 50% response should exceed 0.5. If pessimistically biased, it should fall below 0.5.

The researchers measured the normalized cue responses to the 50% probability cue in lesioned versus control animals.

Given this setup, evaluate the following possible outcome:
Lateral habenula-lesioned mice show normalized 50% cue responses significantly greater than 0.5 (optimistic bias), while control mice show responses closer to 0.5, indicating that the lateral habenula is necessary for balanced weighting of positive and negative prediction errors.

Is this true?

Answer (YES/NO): YES